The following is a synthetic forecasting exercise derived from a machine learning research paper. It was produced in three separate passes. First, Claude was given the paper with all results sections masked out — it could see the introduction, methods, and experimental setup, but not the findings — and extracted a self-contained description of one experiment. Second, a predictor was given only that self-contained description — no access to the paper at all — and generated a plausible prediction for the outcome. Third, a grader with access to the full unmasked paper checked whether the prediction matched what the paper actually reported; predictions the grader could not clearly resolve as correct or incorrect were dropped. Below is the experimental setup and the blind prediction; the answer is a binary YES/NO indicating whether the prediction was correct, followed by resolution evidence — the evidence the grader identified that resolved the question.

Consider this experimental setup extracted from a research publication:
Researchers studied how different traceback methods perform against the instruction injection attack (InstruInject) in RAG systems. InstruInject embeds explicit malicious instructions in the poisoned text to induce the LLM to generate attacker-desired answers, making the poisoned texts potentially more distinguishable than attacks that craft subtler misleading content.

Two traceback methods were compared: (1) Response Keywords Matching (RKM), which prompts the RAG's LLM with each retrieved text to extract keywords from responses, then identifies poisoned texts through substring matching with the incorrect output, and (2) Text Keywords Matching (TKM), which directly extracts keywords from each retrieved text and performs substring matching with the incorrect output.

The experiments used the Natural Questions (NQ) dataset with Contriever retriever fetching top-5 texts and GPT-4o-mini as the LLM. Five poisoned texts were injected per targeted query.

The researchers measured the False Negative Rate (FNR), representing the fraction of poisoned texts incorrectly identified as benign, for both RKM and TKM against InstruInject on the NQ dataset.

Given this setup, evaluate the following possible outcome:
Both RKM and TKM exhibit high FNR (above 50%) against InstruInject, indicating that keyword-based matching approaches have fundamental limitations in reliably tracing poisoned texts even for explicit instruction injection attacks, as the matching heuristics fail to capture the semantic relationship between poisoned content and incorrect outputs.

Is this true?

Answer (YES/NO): NO